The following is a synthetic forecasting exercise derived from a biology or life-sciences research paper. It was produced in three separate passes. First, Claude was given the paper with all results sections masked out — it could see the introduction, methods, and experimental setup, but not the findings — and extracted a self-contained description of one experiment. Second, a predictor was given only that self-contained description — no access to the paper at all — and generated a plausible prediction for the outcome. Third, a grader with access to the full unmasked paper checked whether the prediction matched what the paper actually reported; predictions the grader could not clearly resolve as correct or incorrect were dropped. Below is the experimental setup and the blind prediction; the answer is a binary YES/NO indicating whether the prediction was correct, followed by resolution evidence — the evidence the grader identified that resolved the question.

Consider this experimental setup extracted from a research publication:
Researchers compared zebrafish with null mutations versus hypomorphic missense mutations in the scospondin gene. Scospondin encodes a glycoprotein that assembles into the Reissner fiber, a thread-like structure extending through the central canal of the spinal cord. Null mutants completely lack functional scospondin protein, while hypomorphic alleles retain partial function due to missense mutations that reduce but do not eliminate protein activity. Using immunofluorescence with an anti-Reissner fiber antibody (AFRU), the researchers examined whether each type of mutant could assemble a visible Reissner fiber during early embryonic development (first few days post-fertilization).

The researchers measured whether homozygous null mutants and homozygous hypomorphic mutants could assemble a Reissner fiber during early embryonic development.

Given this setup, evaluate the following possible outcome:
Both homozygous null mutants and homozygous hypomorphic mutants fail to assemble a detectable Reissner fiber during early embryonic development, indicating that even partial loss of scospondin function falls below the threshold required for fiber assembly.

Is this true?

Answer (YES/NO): NO